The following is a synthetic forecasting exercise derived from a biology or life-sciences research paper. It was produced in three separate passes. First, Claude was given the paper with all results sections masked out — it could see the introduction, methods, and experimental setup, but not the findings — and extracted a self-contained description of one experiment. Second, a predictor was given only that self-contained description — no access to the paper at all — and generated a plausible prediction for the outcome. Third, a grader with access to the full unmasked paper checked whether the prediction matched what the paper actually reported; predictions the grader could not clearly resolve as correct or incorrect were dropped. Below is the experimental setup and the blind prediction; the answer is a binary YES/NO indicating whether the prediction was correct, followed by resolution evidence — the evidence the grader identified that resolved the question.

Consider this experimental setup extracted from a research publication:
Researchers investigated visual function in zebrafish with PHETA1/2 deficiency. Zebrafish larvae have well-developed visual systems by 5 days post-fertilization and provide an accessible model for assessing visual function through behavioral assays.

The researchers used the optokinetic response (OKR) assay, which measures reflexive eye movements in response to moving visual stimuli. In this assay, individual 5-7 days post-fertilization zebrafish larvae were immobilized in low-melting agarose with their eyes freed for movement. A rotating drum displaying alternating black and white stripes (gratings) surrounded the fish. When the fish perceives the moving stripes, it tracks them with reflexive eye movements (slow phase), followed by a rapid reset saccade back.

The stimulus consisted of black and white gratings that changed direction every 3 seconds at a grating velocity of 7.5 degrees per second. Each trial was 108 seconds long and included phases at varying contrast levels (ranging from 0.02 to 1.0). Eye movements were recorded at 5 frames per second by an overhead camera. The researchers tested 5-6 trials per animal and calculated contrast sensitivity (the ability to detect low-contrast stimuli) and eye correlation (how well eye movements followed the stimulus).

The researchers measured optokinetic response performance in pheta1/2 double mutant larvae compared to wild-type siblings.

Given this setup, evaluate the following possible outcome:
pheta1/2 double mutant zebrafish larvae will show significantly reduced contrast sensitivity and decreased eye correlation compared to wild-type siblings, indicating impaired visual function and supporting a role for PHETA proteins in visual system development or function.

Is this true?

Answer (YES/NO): NO